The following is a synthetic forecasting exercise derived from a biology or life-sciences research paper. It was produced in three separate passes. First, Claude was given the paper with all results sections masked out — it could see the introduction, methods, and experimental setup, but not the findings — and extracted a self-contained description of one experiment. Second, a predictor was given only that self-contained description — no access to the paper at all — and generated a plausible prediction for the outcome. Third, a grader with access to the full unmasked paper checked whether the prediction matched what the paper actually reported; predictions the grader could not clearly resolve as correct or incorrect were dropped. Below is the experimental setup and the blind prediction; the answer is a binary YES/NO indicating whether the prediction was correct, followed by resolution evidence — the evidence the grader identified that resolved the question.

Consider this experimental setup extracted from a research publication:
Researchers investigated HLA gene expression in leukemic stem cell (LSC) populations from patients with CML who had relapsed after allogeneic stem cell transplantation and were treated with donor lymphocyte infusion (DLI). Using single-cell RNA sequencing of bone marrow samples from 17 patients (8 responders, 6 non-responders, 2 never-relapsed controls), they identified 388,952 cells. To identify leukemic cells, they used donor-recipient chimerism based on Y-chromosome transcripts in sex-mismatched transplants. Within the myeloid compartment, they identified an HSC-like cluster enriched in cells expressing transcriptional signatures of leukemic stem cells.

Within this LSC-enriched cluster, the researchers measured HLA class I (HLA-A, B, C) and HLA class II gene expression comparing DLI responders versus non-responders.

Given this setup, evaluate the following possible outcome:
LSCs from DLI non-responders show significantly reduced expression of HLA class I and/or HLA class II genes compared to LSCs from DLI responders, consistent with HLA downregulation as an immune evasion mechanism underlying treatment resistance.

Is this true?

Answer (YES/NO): YES